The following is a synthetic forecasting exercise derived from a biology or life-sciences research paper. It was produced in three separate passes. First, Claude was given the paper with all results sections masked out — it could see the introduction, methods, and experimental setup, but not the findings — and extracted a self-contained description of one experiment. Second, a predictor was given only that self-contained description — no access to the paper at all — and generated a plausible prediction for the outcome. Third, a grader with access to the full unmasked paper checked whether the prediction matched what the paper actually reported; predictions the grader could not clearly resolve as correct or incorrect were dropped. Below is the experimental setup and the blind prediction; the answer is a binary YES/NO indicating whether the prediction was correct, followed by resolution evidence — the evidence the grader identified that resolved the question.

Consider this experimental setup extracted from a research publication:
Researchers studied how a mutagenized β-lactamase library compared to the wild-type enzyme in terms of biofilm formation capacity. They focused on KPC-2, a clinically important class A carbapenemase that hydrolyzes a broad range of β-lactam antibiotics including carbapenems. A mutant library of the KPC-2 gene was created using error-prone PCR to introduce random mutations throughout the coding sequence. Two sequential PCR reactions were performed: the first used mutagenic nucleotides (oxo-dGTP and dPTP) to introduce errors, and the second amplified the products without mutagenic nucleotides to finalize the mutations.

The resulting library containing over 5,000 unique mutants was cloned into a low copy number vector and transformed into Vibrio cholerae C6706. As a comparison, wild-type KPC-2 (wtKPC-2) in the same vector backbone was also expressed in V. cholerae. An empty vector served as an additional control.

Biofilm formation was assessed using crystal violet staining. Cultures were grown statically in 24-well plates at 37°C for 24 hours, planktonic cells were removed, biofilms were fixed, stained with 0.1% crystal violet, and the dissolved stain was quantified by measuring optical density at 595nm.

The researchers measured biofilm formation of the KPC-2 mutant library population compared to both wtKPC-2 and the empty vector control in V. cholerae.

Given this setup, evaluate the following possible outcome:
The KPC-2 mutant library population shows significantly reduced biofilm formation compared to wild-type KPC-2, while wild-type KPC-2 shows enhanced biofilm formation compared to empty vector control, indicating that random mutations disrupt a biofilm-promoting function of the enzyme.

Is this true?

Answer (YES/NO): NO